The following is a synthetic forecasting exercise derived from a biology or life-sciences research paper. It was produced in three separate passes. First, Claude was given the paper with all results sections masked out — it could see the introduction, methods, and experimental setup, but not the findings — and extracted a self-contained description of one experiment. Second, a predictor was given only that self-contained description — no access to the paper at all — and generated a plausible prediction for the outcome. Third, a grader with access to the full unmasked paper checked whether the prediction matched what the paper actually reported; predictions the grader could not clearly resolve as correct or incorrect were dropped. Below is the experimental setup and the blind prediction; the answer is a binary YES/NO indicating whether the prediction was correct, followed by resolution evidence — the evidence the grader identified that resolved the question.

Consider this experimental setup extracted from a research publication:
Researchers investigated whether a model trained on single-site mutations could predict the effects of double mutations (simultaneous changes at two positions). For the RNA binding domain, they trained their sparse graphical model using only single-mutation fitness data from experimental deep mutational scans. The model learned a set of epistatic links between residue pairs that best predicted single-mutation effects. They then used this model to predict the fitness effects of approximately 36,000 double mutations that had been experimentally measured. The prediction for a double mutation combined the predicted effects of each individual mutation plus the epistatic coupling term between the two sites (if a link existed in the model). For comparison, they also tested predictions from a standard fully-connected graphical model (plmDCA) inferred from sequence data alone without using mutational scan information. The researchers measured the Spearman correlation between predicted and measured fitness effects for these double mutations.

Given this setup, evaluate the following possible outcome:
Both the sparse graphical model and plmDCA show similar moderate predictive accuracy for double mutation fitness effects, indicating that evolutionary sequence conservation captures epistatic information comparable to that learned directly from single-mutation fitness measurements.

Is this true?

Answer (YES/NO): NO